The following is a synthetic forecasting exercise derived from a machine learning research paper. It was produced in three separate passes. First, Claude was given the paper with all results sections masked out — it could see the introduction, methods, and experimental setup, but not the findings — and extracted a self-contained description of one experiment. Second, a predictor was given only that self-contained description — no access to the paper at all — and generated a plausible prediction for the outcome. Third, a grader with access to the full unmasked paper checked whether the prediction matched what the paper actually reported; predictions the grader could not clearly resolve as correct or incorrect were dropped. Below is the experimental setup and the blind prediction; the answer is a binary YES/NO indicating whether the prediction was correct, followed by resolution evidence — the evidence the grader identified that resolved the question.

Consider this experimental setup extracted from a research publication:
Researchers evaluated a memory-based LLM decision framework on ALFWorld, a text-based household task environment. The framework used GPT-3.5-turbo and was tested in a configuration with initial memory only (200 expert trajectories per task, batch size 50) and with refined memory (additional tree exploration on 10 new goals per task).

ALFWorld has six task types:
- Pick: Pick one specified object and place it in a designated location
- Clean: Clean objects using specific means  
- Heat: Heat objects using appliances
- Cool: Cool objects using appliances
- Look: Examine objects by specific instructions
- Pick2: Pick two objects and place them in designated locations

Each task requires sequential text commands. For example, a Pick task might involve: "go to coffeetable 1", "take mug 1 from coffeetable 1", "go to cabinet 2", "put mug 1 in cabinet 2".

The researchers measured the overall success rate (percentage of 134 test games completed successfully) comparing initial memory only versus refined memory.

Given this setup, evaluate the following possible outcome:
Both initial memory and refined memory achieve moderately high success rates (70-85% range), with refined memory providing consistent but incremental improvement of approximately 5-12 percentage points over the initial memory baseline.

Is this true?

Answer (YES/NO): NO